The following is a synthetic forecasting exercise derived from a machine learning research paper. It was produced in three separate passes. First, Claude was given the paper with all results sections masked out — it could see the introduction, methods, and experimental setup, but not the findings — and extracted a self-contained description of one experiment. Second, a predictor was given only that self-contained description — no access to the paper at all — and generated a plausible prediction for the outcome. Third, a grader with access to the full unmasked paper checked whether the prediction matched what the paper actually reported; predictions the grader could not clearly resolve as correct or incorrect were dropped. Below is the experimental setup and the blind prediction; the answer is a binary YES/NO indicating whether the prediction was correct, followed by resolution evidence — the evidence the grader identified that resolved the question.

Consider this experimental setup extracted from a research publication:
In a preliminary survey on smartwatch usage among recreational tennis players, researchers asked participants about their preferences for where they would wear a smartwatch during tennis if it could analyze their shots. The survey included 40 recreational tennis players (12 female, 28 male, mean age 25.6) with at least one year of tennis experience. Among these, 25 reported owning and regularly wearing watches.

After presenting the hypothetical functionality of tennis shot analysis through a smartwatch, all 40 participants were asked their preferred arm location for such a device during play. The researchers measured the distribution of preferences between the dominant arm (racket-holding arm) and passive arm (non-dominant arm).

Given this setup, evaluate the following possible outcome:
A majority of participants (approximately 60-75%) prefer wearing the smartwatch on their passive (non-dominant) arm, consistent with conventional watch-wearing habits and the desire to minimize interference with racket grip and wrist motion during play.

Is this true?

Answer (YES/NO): YES